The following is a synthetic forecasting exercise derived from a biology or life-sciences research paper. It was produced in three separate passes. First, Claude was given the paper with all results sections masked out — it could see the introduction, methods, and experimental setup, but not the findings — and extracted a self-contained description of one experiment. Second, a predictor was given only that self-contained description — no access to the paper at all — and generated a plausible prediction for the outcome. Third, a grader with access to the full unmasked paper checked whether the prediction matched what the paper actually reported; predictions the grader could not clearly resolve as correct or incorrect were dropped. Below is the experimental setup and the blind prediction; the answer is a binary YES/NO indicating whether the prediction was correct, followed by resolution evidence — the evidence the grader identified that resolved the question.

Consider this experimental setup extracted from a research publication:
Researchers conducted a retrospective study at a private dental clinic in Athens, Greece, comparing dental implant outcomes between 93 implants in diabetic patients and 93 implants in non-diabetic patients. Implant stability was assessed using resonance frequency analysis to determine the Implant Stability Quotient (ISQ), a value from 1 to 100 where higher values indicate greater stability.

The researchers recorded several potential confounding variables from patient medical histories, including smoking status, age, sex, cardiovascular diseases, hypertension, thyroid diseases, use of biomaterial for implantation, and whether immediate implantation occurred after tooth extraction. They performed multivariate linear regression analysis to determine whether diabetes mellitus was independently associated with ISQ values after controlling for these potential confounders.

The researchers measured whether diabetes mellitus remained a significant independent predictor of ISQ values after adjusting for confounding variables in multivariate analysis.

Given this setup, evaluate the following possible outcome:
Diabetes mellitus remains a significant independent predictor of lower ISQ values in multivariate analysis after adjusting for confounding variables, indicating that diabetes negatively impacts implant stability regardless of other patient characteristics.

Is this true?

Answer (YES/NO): NO